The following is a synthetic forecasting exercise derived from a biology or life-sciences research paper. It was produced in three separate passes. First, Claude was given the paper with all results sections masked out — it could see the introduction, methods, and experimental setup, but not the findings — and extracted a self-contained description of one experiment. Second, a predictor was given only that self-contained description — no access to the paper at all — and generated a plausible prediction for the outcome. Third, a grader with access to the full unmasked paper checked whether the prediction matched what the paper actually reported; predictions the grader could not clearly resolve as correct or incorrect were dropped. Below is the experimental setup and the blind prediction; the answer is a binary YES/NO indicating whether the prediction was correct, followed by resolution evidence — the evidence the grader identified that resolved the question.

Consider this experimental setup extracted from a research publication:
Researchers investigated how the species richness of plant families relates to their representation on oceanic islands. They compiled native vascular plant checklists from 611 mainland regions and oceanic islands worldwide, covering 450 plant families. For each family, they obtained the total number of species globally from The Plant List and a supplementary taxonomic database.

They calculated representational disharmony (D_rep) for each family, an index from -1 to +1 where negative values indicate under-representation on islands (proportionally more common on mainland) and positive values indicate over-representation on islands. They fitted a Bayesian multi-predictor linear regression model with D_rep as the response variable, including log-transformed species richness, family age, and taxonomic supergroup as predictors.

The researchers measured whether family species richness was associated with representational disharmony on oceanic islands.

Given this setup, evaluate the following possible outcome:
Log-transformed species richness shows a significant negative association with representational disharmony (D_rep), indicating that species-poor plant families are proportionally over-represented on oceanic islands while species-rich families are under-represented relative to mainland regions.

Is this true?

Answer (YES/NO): NO